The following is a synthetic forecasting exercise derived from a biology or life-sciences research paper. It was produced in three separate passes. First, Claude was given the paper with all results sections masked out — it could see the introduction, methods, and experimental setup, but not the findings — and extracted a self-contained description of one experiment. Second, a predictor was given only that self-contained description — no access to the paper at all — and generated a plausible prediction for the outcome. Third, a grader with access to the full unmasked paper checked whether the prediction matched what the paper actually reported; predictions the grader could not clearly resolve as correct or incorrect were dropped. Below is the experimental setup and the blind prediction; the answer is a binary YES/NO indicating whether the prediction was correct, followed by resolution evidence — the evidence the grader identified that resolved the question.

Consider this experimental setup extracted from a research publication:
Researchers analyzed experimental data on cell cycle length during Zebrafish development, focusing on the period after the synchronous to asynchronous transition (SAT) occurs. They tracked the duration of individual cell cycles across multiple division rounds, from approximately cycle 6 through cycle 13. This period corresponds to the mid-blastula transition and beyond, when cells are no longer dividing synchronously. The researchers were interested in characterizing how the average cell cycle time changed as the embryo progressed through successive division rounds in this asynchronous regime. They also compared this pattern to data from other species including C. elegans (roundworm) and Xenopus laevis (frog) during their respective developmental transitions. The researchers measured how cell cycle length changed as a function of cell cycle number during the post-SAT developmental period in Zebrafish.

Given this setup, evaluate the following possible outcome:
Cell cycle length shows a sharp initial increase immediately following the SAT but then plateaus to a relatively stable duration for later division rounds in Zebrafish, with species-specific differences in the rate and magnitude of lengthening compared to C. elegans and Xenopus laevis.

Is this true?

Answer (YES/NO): NO